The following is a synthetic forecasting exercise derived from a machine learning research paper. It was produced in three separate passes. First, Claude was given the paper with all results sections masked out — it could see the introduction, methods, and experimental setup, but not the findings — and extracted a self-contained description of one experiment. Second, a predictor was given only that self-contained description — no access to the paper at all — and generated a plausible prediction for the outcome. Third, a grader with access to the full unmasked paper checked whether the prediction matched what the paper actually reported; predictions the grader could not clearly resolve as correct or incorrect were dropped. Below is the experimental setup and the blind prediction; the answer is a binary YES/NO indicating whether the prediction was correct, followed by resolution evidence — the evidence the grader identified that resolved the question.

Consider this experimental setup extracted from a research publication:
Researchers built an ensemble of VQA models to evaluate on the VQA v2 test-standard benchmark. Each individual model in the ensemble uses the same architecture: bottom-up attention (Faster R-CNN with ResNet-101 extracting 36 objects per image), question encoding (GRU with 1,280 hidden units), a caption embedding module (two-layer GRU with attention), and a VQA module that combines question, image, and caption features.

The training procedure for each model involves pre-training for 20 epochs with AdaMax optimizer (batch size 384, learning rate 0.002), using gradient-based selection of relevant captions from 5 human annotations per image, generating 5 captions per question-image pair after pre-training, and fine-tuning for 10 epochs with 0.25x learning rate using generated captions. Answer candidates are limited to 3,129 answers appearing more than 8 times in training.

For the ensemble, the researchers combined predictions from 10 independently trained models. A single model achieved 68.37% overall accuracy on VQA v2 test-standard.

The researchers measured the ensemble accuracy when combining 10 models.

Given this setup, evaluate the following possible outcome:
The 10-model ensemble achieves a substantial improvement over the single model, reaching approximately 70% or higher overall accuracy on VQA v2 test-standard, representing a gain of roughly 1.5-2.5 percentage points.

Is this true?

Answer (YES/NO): NO